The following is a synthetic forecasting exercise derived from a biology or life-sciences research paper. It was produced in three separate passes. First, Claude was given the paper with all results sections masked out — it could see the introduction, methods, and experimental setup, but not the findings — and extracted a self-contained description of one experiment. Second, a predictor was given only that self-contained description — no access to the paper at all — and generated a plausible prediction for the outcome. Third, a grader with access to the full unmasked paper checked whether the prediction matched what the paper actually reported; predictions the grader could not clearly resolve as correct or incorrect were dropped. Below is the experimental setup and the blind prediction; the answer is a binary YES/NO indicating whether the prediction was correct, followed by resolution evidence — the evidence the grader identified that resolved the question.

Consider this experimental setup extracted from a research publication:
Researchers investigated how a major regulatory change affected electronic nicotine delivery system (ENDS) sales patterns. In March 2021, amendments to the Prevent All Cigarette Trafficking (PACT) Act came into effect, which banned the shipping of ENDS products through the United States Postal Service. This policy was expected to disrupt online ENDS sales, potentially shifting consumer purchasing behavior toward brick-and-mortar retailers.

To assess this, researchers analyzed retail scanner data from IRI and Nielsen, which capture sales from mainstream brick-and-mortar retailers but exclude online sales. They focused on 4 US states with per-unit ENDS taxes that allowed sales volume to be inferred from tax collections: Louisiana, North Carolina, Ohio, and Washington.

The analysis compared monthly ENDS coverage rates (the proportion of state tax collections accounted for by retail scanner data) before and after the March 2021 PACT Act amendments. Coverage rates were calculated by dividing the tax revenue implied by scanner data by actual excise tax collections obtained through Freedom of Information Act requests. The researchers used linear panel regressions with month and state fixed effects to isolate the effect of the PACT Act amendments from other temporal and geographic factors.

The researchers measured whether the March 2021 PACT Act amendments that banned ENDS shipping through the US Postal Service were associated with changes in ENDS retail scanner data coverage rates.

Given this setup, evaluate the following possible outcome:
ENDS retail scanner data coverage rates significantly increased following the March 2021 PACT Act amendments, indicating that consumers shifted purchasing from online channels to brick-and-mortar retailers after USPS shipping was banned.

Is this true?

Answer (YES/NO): NO